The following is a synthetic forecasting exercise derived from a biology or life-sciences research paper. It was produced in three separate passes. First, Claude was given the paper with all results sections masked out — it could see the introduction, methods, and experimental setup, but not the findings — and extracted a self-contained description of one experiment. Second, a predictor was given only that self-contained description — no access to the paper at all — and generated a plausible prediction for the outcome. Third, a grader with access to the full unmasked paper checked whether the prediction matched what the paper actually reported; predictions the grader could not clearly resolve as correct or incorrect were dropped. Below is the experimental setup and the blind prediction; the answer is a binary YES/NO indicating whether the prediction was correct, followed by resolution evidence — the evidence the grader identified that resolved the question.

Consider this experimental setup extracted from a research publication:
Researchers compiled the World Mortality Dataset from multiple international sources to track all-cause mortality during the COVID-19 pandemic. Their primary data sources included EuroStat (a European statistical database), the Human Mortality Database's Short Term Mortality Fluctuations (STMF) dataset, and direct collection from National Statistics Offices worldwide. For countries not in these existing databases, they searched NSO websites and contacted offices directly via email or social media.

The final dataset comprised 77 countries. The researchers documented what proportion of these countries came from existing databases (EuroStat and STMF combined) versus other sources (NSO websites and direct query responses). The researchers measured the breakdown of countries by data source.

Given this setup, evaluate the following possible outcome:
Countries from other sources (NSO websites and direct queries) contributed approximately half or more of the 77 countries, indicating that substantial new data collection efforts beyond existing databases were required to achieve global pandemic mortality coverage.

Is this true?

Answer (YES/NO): NO